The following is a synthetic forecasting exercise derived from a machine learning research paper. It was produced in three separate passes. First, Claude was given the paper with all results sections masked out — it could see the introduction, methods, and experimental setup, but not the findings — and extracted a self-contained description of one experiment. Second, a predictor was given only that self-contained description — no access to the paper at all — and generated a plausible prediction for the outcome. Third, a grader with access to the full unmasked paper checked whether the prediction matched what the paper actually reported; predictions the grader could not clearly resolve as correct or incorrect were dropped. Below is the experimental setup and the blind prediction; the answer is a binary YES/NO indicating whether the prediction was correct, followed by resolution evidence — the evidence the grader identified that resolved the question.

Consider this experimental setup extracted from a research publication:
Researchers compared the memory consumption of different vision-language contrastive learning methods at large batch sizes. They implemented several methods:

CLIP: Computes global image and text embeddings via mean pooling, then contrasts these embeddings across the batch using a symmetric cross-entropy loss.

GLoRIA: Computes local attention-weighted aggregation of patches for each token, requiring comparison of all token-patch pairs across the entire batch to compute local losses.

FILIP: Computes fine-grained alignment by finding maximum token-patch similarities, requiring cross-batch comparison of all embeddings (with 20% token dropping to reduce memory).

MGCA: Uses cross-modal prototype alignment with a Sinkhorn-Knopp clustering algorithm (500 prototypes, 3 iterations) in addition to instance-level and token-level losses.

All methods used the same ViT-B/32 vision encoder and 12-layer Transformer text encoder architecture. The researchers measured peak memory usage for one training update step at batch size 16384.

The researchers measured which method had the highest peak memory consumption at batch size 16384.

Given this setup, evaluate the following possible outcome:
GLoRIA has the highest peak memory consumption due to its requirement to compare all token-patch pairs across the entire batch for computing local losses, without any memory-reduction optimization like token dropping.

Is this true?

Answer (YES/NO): YES